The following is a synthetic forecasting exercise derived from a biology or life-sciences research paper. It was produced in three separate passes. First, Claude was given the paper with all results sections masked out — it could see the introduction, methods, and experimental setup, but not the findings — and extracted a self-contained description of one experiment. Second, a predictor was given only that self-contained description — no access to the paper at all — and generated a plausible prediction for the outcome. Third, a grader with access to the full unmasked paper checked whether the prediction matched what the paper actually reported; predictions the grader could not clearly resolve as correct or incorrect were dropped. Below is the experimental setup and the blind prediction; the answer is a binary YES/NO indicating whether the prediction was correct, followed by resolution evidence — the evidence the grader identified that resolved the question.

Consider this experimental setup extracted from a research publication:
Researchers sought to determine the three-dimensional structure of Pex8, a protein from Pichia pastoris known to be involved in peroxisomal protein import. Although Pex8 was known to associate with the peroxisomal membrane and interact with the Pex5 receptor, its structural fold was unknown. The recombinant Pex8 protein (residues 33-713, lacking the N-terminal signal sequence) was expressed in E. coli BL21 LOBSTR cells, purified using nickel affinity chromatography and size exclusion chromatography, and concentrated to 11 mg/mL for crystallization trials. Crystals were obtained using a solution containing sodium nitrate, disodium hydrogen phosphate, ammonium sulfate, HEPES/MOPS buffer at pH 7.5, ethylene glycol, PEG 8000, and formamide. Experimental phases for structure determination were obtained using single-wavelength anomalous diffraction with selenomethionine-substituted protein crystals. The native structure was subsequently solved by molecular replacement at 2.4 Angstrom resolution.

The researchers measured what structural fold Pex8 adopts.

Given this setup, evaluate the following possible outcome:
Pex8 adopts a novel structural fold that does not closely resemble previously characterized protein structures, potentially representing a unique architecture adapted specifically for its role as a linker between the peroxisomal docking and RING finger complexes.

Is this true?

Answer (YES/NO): NO